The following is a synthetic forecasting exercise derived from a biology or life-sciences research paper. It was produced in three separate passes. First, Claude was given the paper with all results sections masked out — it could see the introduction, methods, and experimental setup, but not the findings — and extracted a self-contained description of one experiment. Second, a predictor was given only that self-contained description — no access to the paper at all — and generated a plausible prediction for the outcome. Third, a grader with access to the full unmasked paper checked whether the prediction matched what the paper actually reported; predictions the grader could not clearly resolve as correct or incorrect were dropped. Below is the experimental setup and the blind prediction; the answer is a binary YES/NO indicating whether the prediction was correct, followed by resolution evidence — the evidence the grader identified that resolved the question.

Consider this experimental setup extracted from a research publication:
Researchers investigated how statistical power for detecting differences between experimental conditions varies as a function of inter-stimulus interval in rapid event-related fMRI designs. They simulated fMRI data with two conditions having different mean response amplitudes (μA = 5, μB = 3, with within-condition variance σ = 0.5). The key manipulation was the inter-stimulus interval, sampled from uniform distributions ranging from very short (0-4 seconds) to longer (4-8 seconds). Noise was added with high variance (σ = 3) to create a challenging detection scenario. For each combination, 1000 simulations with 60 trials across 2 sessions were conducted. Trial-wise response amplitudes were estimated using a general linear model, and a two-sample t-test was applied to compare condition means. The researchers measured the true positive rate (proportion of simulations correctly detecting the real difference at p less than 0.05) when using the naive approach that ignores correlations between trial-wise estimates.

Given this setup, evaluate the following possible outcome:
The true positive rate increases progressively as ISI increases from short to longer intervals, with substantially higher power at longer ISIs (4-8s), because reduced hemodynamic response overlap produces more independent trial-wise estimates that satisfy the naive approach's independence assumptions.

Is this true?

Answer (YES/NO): YES